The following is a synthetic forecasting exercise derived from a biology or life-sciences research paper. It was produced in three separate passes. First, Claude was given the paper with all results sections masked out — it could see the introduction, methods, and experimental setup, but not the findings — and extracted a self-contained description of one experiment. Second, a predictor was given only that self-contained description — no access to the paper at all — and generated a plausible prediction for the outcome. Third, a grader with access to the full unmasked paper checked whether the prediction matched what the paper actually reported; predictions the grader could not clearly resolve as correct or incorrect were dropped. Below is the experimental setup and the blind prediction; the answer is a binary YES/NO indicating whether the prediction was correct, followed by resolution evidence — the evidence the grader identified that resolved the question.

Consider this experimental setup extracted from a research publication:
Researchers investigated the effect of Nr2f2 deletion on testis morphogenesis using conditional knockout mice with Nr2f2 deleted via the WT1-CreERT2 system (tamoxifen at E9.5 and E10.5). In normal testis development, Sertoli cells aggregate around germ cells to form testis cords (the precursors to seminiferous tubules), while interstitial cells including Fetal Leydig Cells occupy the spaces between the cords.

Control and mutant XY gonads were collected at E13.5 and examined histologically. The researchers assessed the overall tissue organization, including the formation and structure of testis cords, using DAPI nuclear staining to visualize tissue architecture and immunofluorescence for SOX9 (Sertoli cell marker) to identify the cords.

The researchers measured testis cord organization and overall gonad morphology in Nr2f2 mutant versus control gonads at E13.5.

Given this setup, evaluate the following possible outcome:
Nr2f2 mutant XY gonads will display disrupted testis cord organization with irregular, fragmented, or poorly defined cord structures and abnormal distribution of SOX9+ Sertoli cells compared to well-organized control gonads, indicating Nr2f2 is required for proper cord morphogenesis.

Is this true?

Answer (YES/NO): NO